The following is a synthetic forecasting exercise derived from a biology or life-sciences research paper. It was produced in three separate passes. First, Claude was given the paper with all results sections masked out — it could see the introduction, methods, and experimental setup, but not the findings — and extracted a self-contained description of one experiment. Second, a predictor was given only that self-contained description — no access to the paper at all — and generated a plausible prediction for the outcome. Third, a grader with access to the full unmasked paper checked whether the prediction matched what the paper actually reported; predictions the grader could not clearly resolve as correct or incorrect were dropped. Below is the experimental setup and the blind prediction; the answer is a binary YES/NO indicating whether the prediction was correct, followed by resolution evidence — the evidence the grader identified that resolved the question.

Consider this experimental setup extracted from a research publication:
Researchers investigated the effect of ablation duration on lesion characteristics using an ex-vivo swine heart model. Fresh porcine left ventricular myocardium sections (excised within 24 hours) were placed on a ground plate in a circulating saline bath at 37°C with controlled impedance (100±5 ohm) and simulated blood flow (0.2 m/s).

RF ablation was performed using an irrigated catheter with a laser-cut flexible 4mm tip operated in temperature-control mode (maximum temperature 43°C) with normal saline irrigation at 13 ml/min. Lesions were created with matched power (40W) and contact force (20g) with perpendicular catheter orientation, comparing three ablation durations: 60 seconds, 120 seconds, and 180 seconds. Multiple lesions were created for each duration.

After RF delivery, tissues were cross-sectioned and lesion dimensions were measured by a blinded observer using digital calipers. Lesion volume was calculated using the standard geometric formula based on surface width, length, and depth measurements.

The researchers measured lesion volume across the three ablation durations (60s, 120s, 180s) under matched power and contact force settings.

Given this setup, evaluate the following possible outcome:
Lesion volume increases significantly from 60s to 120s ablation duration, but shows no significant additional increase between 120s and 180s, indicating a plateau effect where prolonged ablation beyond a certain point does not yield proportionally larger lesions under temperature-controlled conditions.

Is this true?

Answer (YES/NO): NO